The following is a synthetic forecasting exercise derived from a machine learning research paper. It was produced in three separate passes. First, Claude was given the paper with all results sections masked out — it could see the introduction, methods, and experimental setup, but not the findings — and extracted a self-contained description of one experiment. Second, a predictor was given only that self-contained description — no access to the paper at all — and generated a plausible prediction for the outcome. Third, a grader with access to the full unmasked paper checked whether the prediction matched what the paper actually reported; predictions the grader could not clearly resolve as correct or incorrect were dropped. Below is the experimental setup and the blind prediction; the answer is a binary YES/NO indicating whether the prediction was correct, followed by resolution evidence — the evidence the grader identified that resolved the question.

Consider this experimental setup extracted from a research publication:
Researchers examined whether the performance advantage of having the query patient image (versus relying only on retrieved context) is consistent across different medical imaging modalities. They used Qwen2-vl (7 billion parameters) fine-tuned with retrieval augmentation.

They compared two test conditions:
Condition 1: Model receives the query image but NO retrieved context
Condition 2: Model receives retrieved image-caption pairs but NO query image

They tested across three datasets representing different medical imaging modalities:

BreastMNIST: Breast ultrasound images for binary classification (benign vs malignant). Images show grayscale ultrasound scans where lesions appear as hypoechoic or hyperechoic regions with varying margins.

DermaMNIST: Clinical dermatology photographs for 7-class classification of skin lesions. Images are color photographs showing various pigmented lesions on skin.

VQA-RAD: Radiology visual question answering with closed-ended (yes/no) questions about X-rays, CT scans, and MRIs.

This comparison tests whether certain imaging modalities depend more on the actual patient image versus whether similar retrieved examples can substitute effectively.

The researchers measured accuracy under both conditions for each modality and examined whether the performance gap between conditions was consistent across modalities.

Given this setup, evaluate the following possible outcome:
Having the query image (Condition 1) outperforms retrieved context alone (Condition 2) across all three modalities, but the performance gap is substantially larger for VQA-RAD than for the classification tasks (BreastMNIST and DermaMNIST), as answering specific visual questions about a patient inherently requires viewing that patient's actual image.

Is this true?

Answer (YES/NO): NO